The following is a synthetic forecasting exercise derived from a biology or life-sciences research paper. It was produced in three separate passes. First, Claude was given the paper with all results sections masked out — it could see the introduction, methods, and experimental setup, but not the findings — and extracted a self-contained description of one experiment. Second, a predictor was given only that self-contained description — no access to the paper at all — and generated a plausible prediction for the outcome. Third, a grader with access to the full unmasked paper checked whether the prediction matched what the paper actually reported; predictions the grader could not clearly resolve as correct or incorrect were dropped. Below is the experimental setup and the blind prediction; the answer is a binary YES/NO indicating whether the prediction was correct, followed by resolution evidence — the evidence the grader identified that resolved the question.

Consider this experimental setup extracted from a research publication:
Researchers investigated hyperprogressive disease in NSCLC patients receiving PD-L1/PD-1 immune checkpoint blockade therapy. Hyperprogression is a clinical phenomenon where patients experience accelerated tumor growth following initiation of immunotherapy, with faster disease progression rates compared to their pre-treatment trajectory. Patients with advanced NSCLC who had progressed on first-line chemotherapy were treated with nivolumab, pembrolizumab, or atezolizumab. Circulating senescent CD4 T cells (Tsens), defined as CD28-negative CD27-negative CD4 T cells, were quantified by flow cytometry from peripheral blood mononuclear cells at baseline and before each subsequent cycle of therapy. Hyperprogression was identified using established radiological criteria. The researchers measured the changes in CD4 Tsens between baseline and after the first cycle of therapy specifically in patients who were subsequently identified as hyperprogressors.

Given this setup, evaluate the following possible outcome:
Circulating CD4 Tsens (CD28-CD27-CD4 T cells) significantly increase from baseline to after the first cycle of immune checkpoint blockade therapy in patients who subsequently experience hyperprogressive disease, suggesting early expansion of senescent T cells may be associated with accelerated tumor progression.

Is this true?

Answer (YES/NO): YES